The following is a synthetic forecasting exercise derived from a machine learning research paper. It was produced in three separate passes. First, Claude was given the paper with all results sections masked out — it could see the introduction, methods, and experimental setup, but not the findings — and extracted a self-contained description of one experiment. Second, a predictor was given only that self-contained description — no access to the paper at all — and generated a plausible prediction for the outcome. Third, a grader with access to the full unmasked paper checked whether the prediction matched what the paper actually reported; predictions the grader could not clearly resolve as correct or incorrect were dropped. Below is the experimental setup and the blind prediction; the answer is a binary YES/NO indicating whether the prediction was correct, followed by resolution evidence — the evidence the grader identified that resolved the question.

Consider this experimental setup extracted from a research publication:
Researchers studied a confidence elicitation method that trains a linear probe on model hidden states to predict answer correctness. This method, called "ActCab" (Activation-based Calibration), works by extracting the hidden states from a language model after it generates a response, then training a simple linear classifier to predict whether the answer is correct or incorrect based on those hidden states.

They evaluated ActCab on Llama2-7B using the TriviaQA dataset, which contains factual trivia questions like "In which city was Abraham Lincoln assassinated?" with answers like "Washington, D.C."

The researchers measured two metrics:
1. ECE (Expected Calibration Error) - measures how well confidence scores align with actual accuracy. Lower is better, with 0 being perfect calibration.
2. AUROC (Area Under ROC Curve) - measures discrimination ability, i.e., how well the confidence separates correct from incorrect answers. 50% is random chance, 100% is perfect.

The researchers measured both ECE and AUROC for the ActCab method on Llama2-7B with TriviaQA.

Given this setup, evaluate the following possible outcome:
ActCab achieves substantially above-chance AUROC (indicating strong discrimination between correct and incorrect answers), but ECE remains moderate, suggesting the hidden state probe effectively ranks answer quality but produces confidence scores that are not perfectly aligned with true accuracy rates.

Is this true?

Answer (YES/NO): NO